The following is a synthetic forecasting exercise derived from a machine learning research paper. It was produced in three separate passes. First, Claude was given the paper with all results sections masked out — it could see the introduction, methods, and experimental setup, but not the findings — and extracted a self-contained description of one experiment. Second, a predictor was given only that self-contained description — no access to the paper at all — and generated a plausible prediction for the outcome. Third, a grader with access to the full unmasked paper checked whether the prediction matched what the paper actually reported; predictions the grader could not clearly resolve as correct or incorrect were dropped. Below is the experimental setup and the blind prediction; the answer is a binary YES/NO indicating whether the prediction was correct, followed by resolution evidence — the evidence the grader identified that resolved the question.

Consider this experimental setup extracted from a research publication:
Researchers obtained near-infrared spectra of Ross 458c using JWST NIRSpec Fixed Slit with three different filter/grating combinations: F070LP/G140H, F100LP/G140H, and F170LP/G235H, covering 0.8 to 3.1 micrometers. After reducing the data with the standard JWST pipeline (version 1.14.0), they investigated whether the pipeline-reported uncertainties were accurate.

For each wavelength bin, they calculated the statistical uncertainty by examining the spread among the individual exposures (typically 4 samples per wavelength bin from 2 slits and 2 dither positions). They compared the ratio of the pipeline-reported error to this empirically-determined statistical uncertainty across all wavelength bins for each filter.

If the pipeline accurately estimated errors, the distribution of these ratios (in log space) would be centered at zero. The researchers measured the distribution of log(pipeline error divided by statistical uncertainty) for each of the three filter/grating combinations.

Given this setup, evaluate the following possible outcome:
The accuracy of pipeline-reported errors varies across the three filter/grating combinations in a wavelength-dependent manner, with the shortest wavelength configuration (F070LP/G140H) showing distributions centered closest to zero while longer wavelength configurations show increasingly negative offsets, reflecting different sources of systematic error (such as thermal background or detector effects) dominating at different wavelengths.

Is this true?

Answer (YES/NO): NO